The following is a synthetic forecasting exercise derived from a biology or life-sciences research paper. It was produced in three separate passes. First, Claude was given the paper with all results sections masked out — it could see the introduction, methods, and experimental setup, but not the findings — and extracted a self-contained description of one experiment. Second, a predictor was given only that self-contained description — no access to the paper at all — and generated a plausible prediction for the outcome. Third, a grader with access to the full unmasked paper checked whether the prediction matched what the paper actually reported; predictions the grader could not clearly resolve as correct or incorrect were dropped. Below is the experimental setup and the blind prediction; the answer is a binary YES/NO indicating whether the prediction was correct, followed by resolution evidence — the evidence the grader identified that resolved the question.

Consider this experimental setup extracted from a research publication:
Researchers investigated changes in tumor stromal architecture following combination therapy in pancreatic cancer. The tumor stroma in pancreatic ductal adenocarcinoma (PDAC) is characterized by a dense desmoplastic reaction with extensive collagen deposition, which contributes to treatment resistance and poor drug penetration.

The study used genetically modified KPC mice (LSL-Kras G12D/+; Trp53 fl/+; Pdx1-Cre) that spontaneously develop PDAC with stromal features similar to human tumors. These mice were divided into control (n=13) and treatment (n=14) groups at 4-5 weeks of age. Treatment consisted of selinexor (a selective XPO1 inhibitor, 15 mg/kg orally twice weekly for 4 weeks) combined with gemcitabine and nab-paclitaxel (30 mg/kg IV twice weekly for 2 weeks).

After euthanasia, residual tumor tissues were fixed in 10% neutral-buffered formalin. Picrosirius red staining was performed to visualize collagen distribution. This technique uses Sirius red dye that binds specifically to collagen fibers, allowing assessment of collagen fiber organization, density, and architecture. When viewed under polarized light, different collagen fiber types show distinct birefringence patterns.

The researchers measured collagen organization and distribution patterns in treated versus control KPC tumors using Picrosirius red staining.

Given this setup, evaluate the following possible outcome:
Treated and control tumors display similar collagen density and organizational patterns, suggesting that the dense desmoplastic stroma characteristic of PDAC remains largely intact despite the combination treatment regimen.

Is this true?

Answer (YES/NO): NO